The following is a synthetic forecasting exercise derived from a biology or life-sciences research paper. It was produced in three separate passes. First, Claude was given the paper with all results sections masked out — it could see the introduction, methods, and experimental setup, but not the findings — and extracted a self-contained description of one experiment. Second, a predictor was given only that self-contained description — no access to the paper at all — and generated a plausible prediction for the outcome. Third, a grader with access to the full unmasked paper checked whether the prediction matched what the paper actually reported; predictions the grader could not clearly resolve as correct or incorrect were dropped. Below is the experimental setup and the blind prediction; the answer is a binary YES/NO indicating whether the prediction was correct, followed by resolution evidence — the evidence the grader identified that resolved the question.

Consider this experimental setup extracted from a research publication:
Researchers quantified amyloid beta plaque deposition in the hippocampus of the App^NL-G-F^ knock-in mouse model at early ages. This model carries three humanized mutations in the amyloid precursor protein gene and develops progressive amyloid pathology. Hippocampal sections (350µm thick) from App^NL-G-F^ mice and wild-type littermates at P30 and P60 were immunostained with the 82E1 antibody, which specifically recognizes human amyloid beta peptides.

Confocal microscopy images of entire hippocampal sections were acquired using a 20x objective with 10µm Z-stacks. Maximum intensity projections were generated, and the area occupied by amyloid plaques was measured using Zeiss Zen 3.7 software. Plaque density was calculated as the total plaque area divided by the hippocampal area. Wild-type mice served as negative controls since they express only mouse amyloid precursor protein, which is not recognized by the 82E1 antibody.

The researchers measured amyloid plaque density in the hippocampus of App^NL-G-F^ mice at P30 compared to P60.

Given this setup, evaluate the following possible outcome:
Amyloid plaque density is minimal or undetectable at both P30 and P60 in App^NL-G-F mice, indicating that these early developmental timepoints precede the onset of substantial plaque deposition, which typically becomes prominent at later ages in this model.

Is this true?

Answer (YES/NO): NO